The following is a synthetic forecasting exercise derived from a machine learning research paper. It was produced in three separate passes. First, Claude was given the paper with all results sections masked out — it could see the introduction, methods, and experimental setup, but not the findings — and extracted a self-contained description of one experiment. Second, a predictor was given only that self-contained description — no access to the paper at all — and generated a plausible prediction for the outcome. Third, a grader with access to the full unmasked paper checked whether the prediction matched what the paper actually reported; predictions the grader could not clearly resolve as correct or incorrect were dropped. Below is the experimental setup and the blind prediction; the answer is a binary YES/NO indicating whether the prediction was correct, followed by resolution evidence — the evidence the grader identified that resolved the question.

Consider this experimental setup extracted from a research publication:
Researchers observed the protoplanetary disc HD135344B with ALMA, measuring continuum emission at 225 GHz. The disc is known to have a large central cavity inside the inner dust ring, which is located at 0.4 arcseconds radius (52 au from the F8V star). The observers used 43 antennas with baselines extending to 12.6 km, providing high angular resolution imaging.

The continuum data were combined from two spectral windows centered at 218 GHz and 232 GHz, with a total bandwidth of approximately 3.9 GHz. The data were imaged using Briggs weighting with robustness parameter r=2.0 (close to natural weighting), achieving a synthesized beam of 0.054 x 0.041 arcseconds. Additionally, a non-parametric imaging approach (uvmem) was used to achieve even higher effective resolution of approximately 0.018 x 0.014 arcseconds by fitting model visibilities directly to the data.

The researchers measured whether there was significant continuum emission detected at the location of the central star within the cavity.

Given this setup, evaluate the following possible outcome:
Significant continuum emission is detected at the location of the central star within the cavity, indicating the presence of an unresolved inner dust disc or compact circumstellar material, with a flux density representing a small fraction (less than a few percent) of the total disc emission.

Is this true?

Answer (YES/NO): YES